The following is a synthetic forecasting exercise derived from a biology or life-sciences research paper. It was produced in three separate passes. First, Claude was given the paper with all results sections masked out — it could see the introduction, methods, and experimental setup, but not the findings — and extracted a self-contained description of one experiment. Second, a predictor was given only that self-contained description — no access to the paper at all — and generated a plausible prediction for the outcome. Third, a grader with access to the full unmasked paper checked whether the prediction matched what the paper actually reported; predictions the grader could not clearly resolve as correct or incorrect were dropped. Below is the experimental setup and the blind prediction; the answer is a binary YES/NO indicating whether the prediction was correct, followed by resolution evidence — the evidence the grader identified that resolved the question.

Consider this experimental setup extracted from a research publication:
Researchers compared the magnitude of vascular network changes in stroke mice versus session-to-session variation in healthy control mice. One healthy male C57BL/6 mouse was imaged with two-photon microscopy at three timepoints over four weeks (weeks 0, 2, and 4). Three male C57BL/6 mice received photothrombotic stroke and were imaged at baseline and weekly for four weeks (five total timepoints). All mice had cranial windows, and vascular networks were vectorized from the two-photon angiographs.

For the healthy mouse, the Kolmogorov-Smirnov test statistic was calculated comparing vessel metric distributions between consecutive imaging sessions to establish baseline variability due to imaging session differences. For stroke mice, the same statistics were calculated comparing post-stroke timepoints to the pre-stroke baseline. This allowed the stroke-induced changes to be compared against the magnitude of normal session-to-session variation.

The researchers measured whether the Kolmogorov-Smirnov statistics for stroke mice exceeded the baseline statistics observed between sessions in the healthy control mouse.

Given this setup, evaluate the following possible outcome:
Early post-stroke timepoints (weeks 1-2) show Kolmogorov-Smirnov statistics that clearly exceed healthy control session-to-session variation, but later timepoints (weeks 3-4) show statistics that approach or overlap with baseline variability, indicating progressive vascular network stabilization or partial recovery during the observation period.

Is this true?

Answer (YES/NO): NO